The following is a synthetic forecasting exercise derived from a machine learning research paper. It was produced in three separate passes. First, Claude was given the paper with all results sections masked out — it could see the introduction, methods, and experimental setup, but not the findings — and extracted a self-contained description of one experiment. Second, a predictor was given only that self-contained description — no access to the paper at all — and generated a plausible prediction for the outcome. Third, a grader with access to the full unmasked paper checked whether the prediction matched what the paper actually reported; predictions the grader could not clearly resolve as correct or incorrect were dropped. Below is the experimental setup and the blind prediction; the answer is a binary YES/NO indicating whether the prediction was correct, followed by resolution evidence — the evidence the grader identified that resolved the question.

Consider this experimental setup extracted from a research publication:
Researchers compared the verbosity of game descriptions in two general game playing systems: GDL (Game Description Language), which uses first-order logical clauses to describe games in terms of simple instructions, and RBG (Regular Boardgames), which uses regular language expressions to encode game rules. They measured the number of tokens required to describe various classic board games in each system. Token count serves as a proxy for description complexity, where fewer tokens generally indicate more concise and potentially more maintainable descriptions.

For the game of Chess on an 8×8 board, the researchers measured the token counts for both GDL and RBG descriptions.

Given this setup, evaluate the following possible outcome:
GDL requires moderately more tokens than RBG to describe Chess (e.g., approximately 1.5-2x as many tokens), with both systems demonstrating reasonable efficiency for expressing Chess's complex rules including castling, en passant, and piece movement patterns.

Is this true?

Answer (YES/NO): NO